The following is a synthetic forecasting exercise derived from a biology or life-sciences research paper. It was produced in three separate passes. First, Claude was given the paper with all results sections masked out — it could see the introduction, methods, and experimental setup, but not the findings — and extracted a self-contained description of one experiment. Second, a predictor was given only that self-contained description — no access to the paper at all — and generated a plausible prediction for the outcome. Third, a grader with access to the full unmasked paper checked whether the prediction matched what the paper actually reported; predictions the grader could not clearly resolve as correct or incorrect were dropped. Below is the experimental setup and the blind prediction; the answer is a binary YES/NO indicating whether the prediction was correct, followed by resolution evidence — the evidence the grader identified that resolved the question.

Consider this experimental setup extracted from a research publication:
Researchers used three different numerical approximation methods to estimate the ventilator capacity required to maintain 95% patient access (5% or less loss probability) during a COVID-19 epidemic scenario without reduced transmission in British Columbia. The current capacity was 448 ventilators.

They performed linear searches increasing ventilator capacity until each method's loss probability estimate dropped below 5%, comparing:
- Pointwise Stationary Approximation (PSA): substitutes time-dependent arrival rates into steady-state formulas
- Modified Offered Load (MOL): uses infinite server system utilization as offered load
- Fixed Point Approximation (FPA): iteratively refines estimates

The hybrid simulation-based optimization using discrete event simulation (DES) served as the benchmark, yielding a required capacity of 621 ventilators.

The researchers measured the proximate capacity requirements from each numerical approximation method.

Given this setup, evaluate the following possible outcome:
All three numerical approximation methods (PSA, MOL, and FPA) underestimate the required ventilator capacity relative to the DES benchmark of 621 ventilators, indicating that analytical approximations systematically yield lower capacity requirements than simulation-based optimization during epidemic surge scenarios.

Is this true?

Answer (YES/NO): NO